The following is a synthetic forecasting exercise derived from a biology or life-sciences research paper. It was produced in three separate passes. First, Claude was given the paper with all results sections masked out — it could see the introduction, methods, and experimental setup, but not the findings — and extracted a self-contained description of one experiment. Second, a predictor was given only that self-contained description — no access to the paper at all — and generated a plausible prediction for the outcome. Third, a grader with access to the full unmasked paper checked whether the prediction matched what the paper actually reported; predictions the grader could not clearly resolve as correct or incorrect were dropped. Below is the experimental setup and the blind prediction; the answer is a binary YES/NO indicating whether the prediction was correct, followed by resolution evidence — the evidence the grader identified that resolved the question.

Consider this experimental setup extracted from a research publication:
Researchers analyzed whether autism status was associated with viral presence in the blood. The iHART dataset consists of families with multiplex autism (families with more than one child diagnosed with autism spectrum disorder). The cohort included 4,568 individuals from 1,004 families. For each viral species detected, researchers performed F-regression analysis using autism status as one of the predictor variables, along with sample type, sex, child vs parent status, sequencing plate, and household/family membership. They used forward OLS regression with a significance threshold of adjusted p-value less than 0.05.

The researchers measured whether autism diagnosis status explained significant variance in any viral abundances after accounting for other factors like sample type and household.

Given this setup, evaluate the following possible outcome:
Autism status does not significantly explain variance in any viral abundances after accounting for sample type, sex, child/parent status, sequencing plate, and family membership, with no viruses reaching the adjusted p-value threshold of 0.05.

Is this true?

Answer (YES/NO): YES